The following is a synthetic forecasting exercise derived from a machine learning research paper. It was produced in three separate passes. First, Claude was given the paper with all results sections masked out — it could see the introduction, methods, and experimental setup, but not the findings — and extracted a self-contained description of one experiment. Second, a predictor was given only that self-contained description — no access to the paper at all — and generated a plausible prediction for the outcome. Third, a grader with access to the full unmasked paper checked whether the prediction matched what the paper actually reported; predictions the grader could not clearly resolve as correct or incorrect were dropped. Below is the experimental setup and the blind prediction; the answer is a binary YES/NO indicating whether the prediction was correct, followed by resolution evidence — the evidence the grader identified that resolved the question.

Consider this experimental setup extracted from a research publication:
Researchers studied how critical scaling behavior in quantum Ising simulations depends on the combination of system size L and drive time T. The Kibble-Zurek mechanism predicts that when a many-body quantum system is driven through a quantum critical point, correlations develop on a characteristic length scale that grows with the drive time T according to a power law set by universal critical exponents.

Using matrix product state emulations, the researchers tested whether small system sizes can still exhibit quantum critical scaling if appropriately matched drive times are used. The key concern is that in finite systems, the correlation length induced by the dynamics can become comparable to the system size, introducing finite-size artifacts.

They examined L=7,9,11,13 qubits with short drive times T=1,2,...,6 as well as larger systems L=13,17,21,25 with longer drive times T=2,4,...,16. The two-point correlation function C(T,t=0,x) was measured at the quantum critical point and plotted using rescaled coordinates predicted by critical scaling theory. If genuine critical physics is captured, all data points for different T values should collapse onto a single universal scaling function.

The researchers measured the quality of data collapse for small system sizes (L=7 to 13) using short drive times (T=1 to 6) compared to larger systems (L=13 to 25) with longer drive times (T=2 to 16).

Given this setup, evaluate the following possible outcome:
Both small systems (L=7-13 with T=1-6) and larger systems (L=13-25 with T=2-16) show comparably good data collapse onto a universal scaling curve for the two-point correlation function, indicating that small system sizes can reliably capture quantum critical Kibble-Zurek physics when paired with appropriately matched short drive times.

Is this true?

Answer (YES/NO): NO